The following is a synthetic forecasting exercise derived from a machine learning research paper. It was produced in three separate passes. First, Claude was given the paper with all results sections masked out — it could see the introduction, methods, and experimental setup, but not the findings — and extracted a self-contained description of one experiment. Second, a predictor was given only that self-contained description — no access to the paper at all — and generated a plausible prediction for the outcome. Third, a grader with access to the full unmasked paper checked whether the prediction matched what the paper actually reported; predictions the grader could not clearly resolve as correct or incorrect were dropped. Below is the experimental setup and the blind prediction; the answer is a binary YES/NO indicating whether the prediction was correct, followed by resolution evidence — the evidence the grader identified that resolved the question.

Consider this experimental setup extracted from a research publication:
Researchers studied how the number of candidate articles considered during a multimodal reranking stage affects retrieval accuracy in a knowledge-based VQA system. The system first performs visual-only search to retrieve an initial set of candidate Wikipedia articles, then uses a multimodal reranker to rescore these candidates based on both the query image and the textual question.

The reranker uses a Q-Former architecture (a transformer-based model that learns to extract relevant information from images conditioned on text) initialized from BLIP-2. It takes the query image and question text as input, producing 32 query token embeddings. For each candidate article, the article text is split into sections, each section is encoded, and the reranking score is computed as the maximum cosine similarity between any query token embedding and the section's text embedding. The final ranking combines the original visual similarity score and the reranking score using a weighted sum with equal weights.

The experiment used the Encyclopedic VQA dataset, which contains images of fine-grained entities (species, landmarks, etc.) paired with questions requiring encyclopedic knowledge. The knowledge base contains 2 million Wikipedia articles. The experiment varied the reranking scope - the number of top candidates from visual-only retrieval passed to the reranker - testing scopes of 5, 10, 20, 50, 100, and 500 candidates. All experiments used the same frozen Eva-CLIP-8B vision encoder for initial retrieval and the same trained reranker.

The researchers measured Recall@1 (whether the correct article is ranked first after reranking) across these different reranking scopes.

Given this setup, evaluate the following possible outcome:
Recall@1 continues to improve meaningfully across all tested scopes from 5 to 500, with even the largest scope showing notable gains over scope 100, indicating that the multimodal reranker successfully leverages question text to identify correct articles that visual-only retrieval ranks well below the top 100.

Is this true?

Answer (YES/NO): NO